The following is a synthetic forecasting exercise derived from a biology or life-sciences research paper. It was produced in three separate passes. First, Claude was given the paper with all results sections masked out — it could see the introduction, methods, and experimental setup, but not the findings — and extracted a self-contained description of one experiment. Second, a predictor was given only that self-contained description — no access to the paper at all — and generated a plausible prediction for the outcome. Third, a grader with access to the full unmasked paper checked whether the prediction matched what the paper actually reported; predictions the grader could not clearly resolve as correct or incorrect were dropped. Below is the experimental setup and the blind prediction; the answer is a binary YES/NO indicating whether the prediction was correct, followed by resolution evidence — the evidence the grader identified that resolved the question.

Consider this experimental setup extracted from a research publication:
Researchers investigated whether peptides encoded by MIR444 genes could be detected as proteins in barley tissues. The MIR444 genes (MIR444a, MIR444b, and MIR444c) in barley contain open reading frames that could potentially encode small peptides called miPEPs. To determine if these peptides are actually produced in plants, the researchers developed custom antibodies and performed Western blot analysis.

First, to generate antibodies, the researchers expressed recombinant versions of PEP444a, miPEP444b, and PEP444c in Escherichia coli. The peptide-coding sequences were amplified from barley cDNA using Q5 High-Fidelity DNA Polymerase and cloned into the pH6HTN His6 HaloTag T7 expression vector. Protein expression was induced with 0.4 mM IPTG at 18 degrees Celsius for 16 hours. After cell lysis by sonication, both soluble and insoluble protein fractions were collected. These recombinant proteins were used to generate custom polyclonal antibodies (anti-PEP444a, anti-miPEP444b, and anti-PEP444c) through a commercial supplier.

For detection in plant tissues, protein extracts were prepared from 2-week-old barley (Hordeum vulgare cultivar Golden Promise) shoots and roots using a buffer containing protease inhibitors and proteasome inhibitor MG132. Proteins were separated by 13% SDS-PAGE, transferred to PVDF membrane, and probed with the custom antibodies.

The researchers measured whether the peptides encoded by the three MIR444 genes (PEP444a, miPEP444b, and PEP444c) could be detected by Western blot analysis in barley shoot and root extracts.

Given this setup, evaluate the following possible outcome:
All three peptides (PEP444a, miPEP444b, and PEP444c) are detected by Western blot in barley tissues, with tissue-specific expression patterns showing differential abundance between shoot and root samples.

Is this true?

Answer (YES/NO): NO